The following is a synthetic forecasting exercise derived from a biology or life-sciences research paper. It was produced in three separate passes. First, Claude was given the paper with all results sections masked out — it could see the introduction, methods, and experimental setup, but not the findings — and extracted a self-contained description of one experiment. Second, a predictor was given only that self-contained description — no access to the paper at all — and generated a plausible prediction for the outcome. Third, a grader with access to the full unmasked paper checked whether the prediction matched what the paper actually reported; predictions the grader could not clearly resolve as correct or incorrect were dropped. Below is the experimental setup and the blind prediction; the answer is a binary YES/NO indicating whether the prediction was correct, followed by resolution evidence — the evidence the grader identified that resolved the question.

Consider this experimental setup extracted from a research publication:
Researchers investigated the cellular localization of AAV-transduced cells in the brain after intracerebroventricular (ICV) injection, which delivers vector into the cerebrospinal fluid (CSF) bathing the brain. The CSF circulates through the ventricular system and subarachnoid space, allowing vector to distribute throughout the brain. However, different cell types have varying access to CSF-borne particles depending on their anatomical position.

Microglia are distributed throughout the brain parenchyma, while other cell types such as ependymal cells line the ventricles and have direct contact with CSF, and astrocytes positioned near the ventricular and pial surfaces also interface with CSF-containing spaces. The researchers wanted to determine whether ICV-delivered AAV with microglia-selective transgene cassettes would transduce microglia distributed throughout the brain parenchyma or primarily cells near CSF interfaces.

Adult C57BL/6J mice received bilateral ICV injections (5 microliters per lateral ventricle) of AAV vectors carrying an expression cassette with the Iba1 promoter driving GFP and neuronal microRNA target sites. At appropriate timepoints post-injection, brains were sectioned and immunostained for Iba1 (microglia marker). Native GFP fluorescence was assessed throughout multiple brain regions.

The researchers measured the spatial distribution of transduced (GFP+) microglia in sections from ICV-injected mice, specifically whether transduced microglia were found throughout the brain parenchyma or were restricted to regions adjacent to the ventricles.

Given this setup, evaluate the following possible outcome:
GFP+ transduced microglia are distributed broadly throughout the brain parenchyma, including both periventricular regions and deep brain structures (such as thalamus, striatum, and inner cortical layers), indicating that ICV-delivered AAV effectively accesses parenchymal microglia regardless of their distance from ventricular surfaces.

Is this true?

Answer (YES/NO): NO